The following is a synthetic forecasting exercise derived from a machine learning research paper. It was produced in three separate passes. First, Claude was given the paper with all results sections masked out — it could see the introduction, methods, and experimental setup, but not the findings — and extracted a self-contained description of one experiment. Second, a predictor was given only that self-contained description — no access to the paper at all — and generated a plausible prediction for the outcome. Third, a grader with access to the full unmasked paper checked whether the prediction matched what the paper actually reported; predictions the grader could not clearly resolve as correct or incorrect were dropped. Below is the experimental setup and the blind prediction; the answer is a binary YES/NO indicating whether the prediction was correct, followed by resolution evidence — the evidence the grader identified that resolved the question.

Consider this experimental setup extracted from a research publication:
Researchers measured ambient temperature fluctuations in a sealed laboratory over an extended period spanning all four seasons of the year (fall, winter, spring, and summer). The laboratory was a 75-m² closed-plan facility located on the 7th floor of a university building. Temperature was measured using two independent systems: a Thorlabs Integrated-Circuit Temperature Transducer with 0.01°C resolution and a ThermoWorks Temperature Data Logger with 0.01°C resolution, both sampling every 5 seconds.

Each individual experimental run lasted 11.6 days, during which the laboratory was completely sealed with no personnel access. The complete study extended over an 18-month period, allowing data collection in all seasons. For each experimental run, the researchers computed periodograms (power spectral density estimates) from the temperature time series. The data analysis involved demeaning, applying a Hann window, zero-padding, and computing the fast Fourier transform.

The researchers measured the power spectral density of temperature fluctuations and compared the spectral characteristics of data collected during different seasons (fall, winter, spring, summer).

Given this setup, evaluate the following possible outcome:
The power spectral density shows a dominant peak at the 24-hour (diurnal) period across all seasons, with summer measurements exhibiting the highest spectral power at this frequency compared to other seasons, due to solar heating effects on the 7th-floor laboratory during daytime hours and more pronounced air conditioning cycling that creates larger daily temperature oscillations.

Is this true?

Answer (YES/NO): NO